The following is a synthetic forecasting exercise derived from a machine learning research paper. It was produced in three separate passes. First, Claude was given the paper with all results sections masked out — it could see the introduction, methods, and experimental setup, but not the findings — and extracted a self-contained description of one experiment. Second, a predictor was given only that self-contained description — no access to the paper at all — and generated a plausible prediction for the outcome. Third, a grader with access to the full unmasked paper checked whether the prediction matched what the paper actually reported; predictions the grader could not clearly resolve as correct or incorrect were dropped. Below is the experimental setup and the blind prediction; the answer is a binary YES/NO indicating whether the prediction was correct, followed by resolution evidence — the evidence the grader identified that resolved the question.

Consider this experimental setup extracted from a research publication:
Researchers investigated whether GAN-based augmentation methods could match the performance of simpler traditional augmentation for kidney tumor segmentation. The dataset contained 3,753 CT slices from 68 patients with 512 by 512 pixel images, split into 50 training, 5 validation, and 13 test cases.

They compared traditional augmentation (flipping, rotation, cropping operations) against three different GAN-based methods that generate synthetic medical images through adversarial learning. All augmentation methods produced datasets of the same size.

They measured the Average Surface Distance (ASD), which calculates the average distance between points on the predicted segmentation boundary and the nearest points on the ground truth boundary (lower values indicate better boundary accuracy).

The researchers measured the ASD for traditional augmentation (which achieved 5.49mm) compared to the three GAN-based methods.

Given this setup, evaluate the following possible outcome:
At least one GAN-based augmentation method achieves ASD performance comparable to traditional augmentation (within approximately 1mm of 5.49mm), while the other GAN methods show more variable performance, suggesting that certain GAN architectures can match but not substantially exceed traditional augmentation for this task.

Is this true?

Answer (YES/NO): YES